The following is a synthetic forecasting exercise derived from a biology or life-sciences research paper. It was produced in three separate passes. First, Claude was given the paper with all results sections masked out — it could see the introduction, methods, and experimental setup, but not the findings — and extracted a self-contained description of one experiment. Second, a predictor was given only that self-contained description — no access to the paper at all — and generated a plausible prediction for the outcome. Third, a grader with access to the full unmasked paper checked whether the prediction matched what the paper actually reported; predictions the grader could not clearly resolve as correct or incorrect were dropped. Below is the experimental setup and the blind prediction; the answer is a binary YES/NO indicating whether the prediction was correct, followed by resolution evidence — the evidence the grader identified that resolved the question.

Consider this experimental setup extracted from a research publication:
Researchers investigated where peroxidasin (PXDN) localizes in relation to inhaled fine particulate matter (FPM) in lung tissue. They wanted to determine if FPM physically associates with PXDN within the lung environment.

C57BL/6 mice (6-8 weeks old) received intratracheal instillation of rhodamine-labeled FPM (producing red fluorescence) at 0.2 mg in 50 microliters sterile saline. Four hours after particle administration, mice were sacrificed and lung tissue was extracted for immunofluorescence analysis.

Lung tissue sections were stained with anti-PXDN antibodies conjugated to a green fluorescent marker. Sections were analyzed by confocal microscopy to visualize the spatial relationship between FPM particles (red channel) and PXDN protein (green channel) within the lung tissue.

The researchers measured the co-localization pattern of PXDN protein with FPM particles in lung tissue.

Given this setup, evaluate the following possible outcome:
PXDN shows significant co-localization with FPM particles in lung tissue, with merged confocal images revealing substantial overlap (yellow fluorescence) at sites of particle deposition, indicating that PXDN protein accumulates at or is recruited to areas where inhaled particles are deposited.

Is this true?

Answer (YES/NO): YES